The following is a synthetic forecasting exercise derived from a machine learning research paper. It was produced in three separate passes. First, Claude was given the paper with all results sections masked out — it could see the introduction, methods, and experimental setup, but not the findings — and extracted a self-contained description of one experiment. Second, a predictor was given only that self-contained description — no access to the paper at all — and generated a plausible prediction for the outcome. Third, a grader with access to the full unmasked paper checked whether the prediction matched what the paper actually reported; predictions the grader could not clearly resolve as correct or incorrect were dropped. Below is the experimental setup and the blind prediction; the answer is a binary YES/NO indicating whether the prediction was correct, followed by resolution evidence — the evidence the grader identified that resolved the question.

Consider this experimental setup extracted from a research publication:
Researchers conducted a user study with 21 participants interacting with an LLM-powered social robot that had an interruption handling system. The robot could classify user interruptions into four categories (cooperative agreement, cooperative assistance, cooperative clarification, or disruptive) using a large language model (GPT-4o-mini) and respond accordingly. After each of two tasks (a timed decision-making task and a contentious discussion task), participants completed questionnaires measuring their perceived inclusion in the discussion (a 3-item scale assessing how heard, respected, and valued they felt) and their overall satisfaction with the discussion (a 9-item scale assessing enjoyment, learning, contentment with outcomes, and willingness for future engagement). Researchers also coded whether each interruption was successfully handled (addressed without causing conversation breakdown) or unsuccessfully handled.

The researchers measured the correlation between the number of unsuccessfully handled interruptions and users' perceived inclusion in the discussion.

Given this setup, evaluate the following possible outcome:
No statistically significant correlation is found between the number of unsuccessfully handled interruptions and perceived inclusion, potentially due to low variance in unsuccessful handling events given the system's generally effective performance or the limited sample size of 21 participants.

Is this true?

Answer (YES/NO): NO